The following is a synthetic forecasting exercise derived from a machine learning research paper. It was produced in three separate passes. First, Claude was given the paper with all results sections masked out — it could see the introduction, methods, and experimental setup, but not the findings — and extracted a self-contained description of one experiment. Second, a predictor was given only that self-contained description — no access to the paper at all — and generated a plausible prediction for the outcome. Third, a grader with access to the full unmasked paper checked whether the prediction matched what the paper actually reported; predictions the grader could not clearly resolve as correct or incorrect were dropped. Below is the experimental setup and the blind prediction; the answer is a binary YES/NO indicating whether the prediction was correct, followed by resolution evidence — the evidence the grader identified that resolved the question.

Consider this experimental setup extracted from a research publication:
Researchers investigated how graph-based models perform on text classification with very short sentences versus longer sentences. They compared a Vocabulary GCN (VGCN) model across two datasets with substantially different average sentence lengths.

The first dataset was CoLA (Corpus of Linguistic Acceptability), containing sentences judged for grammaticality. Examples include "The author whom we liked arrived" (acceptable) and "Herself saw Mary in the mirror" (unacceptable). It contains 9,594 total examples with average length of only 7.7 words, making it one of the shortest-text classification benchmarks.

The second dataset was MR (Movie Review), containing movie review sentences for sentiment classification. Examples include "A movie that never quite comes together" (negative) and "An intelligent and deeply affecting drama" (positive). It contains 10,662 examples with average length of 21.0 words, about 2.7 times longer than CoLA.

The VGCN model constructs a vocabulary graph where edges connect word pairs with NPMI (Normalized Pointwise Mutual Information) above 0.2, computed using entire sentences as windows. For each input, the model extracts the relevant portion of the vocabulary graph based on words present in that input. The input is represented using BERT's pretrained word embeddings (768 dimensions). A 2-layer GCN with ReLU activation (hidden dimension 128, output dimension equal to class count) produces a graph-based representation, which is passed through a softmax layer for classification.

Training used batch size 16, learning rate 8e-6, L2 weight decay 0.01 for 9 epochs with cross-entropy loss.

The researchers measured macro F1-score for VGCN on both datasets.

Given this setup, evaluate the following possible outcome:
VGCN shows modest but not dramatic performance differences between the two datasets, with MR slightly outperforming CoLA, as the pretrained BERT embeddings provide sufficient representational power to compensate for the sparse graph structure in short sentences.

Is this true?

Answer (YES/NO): NO